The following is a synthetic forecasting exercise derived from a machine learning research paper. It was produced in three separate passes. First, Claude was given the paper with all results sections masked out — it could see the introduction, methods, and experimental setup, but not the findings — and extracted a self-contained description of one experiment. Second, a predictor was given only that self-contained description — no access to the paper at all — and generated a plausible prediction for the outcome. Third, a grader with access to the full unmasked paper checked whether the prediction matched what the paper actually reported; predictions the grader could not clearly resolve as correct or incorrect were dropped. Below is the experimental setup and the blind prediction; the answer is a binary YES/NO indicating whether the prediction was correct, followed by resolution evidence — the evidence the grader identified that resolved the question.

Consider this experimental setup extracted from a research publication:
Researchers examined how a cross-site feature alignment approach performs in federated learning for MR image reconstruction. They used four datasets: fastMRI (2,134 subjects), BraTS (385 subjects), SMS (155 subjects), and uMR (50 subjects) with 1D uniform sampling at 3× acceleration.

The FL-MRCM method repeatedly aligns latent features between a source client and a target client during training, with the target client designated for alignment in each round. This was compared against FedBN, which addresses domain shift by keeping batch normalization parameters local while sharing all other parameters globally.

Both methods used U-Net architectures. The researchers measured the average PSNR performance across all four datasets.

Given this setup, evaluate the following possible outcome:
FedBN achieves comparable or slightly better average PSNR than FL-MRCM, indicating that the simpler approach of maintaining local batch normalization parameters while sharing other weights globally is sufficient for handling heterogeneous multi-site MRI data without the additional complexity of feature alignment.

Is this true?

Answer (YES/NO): NO